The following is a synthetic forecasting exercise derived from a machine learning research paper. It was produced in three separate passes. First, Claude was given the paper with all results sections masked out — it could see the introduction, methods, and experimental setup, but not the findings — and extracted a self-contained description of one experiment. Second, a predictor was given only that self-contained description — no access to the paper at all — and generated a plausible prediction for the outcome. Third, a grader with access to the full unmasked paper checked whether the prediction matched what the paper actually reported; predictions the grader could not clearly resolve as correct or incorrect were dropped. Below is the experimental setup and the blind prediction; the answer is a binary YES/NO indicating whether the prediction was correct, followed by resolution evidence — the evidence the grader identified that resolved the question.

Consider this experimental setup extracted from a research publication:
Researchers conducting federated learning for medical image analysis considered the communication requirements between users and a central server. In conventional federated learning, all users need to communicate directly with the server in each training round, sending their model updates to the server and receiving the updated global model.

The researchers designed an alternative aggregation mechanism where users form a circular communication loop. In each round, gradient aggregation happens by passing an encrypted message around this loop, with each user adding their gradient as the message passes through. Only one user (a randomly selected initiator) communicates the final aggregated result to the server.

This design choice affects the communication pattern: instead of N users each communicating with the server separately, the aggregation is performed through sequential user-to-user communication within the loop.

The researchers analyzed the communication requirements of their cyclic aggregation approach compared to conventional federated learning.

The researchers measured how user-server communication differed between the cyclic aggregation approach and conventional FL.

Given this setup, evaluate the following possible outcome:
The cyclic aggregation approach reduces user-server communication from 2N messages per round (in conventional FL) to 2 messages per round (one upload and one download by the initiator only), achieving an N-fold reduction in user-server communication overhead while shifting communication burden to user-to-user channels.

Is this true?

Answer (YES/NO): NO